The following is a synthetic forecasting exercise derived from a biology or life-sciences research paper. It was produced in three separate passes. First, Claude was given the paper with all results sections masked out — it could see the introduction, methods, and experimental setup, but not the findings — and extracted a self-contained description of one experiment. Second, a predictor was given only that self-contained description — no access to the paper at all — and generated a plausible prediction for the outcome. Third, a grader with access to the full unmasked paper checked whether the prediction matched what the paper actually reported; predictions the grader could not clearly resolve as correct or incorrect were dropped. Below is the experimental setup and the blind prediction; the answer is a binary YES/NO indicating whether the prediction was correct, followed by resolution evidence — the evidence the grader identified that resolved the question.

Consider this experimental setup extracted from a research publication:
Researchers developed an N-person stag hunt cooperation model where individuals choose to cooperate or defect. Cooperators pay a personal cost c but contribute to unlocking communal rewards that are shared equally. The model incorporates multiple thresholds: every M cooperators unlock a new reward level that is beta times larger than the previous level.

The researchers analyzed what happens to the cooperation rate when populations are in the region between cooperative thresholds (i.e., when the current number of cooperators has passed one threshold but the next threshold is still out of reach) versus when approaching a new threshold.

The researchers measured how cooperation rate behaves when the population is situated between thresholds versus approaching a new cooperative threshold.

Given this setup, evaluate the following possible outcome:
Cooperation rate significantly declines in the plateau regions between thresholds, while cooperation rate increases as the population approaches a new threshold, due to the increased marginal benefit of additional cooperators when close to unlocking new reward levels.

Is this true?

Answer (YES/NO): YES